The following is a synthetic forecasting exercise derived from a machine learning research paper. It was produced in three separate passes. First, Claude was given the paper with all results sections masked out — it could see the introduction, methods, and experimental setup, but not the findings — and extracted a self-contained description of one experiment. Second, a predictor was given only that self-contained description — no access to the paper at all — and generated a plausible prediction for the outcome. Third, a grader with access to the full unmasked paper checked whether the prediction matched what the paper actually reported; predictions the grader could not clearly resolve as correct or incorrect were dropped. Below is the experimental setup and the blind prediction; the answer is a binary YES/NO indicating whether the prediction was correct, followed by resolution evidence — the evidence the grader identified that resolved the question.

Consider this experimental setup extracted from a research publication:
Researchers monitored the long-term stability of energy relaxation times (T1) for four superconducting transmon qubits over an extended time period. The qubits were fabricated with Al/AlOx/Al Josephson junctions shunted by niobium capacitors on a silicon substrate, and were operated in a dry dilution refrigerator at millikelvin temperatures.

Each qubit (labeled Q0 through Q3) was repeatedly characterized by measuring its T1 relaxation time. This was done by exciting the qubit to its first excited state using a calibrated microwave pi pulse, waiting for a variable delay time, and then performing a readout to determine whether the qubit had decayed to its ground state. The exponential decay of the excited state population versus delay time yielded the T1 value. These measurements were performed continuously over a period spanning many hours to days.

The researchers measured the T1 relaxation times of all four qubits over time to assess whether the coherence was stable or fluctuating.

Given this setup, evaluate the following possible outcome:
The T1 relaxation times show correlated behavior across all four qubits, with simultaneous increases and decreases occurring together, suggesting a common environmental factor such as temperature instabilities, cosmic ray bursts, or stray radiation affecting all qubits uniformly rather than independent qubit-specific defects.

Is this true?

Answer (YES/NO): NO